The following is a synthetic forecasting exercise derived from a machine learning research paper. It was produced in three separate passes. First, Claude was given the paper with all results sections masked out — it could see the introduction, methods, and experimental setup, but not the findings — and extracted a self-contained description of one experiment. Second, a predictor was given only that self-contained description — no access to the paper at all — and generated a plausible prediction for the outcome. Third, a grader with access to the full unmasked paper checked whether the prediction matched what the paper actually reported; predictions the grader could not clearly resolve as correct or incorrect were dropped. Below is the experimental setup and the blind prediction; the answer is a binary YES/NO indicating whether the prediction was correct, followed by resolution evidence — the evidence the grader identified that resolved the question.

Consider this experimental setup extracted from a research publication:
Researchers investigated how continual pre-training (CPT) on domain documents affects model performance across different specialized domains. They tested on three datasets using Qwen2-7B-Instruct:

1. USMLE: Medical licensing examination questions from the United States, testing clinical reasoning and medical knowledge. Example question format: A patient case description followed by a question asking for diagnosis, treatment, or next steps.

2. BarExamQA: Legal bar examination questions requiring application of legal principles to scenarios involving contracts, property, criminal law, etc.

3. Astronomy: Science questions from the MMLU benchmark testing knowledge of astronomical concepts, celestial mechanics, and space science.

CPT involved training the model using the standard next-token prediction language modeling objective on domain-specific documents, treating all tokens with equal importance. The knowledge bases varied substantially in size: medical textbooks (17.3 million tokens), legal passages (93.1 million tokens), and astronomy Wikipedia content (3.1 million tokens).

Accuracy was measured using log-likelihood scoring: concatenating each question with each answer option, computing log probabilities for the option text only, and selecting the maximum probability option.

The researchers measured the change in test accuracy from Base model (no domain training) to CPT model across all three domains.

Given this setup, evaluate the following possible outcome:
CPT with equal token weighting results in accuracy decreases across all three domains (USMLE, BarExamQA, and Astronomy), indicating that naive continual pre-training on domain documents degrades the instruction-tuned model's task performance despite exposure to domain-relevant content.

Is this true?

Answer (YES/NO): NO